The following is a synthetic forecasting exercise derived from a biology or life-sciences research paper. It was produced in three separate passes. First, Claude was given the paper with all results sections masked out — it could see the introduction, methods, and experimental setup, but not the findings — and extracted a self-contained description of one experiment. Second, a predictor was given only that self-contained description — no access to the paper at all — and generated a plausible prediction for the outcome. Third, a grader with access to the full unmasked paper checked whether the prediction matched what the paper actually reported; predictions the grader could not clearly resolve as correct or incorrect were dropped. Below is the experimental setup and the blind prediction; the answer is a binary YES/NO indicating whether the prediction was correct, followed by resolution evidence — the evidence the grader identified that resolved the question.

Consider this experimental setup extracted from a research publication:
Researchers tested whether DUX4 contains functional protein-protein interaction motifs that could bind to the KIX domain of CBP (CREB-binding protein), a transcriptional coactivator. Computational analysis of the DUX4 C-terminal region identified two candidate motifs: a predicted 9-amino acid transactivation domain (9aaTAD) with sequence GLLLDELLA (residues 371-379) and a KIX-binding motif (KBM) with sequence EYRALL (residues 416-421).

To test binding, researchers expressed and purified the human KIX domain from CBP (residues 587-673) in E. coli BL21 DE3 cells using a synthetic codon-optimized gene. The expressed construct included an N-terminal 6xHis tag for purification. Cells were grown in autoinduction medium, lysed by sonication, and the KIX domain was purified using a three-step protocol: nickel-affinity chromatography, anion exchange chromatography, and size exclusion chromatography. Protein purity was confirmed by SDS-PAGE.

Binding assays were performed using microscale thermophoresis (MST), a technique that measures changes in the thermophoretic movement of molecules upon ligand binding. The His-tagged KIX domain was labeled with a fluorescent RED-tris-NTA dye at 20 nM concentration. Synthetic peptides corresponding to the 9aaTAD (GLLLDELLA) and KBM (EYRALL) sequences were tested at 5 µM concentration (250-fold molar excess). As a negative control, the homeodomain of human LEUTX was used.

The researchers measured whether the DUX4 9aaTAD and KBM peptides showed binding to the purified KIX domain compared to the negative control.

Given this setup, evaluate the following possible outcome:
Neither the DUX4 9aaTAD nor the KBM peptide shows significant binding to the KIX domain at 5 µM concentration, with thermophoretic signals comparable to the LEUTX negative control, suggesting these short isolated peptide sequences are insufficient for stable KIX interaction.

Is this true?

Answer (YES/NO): NO